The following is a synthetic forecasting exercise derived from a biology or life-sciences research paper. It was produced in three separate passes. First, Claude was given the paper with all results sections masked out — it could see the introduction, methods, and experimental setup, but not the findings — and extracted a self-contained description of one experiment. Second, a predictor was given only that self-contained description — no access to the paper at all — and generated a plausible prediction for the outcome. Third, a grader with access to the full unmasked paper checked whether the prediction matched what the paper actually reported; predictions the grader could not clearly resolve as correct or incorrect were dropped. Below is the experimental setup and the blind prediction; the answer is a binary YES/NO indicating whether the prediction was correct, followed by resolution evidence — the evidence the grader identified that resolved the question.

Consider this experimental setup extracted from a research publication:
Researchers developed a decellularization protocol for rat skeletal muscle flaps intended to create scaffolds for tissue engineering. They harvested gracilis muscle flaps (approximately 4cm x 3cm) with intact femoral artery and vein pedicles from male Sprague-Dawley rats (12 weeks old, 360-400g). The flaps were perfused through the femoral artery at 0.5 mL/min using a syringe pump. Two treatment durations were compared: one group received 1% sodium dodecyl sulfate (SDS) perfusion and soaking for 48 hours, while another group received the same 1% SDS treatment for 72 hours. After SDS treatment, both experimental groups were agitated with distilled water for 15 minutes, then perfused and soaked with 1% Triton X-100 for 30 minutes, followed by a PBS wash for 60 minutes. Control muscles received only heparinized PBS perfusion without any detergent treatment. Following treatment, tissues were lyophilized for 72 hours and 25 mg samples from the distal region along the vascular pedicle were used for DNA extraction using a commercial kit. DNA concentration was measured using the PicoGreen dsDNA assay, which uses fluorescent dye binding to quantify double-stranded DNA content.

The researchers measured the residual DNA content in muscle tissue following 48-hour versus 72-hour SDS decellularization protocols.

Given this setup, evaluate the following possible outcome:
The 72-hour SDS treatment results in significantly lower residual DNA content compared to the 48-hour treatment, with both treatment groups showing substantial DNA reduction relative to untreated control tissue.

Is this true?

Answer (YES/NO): YES